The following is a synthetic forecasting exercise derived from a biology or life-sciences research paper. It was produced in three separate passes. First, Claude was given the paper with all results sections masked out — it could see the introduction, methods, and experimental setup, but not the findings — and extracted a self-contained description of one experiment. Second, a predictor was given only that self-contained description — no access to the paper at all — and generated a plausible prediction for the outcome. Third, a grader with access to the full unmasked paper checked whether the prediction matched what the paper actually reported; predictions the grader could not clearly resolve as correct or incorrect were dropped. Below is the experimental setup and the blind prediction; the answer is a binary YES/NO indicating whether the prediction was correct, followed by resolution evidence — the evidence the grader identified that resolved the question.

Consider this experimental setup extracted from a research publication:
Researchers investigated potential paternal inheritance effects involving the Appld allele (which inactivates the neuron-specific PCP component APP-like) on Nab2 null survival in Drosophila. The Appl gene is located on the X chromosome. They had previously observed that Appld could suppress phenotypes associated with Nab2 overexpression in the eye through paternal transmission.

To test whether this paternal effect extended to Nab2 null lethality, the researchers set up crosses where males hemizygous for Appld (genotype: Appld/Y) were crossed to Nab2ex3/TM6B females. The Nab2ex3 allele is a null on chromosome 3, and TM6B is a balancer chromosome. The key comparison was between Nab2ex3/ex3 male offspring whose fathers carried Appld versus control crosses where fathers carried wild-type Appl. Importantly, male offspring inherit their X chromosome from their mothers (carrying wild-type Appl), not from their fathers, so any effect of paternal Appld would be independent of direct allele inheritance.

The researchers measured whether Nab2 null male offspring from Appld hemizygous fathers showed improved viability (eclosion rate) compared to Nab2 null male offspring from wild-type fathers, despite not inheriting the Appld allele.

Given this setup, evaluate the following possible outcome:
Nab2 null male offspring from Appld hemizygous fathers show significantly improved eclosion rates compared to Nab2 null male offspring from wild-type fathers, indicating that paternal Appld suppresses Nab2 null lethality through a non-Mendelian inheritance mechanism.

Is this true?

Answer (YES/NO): NO